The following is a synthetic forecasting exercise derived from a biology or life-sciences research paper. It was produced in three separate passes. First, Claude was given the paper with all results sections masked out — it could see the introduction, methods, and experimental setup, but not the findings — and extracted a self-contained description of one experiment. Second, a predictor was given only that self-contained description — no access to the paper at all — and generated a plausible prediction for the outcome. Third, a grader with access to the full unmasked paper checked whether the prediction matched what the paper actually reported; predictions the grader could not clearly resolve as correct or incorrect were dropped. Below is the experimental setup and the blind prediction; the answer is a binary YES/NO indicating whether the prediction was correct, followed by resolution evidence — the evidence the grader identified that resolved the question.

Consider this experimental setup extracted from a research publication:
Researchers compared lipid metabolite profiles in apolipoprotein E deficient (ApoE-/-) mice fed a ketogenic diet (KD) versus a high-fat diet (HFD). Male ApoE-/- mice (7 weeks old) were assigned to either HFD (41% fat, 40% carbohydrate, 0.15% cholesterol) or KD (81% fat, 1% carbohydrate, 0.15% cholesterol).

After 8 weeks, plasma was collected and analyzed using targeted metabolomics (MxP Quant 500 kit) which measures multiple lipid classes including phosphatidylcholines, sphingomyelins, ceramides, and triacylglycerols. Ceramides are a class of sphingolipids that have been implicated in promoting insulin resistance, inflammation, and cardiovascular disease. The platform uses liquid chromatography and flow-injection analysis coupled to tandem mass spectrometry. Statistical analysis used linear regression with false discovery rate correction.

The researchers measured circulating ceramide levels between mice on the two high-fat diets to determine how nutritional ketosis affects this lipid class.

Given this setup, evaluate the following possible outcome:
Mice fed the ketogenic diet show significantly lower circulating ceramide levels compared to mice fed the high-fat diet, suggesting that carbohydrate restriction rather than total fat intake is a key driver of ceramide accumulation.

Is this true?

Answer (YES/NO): YES